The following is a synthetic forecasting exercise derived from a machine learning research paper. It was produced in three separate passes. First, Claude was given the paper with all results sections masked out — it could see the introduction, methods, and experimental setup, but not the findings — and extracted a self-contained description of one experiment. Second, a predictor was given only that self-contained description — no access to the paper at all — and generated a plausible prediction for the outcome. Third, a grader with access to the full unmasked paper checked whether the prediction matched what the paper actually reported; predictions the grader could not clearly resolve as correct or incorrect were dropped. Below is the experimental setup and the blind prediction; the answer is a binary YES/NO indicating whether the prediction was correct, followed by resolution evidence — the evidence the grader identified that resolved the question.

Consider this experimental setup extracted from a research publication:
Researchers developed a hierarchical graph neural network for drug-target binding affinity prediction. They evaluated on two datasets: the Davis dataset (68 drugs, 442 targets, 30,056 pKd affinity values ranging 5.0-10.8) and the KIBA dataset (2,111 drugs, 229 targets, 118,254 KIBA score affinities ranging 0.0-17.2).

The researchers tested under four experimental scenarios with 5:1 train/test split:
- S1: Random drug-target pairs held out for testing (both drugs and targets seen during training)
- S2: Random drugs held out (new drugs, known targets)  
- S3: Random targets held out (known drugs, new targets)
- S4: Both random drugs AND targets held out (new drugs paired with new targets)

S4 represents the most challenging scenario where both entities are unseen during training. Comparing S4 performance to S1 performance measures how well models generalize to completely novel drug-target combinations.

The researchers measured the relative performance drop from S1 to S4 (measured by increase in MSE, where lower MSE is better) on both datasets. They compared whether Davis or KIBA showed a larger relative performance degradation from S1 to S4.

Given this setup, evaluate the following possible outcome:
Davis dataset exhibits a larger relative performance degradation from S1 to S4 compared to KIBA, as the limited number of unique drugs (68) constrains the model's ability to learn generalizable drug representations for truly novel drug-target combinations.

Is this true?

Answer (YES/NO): NO